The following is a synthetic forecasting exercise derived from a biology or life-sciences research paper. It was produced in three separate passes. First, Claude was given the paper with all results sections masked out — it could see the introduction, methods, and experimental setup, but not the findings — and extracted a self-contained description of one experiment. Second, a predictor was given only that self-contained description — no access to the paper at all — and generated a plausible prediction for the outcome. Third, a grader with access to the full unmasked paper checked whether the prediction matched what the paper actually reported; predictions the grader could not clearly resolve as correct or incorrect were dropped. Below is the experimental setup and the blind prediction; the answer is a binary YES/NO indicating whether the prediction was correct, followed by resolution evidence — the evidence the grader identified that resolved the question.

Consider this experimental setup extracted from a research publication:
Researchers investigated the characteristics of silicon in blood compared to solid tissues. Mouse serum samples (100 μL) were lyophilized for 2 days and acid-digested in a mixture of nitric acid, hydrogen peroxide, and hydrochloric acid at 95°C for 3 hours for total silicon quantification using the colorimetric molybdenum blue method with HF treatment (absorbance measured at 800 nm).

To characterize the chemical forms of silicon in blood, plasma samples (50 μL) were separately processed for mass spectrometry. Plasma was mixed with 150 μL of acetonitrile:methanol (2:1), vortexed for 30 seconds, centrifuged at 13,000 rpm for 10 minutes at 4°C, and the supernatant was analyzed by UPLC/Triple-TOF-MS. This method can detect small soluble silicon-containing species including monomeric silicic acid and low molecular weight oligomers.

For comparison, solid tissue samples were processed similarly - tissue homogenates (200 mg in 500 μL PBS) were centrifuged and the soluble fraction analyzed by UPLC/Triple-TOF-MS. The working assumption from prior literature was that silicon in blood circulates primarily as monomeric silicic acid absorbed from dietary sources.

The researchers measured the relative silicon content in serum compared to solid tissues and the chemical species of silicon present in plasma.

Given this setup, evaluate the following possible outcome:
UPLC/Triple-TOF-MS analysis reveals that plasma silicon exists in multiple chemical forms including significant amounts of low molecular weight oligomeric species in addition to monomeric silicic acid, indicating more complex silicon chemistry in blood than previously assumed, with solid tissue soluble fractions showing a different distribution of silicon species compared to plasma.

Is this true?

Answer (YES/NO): YES